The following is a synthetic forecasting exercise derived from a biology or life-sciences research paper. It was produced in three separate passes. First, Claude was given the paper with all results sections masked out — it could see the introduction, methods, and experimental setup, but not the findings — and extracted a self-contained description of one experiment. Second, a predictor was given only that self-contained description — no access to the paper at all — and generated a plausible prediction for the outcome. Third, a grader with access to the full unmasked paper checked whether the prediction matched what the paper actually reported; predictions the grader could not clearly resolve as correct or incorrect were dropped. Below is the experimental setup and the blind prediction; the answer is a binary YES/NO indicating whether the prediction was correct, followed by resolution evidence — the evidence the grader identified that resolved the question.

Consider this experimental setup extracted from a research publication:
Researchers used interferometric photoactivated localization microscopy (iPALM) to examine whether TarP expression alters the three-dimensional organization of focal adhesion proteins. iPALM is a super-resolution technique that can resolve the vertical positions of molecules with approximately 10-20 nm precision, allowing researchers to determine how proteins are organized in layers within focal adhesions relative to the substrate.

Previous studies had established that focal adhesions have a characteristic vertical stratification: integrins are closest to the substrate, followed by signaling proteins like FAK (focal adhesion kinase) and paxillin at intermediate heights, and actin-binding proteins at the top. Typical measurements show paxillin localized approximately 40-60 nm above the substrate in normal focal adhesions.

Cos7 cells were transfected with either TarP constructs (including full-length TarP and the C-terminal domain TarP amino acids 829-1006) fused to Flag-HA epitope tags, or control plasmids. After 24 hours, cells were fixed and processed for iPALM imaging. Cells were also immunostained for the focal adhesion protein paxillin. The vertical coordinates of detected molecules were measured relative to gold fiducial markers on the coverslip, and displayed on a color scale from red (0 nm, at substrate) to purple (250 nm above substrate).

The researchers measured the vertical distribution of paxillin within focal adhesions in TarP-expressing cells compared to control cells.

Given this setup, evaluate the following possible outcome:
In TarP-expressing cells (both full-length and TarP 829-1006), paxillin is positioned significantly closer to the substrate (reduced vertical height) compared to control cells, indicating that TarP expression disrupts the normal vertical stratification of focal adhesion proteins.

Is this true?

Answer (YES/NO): NO